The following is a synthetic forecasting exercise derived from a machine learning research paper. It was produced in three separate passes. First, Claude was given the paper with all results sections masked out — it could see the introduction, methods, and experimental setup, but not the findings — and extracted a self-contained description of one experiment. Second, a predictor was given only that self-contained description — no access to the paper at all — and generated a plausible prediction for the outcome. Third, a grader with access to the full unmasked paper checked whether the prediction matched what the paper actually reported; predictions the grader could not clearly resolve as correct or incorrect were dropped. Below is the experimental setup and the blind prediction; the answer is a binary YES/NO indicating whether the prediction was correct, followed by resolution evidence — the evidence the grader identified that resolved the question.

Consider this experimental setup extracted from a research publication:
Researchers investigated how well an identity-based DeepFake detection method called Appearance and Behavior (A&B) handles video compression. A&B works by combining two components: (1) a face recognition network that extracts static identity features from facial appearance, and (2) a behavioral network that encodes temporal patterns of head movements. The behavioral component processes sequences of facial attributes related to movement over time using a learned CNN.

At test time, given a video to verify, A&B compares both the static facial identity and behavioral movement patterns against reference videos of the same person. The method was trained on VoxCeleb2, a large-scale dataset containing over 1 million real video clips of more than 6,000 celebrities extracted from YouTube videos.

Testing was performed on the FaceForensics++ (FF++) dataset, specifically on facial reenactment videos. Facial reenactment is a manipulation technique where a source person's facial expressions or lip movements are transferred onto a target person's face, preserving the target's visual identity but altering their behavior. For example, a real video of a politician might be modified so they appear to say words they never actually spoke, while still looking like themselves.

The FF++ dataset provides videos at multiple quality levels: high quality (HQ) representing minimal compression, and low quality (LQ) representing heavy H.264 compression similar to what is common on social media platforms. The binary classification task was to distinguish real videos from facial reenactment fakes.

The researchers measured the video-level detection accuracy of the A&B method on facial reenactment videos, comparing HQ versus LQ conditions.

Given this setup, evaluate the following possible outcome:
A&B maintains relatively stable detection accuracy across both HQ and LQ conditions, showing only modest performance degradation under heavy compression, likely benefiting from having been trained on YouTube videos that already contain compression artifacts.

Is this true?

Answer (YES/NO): NO